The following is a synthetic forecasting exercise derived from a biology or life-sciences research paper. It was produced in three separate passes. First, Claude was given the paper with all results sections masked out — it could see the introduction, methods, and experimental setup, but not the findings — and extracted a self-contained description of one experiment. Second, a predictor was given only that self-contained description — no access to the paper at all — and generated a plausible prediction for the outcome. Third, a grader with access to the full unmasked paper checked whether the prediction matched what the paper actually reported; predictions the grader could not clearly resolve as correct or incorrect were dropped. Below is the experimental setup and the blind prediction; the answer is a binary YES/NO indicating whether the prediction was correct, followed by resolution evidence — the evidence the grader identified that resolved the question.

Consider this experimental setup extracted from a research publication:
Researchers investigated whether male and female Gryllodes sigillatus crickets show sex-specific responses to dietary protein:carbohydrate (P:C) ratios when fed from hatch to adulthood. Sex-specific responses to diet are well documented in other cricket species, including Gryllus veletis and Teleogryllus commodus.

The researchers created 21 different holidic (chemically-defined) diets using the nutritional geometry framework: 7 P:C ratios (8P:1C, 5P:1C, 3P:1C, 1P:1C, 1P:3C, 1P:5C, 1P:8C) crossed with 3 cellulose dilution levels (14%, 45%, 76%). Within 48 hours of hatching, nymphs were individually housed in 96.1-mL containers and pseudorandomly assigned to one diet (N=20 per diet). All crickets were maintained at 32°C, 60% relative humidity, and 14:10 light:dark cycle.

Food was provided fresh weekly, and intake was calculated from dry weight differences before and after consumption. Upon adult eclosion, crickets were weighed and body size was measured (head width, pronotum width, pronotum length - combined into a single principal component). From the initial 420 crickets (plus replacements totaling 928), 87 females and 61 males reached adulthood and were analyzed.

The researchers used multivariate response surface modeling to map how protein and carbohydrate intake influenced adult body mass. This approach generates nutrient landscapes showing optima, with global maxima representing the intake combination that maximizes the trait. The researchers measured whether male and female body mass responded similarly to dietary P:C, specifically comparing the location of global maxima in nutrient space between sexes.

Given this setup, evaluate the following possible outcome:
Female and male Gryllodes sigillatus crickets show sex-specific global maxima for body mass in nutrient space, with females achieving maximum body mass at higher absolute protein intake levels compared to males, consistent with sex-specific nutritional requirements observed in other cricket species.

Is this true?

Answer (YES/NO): YES